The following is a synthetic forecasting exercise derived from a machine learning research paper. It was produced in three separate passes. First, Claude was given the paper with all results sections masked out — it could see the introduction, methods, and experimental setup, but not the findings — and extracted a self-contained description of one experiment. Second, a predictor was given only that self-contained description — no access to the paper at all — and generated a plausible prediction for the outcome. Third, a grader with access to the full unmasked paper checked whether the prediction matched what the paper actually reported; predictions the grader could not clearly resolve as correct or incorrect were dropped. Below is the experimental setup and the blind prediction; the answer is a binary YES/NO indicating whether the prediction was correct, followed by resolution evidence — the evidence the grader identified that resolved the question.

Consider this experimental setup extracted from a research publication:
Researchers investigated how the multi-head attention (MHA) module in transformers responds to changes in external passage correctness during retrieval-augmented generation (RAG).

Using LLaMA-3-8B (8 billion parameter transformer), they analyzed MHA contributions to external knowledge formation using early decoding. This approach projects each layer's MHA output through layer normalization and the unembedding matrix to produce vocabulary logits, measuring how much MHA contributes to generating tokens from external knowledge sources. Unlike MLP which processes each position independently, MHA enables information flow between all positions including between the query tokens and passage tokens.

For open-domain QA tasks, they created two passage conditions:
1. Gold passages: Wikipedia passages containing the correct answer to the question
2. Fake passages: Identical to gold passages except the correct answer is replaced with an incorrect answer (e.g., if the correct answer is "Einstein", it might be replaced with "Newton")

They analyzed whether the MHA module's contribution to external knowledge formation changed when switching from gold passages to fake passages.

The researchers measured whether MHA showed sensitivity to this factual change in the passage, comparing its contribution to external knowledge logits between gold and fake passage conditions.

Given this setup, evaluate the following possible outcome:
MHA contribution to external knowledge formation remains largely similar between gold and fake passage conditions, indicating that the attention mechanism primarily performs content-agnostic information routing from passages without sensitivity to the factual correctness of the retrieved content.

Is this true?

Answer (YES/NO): YES